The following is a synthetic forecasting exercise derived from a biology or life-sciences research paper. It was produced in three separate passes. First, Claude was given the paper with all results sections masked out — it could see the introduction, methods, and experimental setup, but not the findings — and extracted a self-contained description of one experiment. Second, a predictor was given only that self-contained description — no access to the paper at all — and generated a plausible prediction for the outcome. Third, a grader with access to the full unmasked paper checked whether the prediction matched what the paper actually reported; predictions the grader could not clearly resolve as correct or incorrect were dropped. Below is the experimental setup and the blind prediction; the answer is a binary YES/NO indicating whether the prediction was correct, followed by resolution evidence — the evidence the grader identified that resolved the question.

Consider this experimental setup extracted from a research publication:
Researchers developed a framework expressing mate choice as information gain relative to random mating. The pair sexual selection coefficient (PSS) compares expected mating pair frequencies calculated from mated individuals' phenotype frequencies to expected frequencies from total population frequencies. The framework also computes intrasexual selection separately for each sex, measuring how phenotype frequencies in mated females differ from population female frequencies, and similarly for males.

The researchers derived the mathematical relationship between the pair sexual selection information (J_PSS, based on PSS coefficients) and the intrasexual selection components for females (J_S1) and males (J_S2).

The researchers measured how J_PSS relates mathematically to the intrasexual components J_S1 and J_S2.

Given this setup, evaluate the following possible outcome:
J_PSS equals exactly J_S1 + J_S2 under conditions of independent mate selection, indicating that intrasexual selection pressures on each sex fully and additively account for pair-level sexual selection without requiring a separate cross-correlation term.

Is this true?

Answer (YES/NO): NO